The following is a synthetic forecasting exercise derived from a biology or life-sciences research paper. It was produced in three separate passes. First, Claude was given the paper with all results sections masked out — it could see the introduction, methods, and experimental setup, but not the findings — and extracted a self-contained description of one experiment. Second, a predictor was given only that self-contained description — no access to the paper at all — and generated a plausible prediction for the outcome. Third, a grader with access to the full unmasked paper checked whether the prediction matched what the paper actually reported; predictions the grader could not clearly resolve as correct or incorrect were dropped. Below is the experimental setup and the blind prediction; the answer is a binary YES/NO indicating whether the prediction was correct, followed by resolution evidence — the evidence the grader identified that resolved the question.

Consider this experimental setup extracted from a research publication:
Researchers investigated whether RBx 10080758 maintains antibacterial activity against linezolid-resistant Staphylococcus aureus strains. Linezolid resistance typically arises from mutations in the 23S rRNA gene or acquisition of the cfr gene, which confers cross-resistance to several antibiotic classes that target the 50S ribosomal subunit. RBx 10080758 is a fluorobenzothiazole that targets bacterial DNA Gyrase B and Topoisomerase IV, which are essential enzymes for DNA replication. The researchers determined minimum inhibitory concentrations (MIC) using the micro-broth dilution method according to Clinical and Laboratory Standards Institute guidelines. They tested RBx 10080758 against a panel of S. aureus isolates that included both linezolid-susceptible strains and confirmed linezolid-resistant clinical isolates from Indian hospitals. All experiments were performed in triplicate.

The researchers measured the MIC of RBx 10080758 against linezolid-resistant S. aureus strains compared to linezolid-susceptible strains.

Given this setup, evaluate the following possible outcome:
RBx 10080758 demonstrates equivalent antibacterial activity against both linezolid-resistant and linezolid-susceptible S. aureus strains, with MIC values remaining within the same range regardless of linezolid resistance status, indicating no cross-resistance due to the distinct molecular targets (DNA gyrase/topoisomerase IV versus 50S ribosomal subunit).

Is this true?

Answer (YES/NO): YES